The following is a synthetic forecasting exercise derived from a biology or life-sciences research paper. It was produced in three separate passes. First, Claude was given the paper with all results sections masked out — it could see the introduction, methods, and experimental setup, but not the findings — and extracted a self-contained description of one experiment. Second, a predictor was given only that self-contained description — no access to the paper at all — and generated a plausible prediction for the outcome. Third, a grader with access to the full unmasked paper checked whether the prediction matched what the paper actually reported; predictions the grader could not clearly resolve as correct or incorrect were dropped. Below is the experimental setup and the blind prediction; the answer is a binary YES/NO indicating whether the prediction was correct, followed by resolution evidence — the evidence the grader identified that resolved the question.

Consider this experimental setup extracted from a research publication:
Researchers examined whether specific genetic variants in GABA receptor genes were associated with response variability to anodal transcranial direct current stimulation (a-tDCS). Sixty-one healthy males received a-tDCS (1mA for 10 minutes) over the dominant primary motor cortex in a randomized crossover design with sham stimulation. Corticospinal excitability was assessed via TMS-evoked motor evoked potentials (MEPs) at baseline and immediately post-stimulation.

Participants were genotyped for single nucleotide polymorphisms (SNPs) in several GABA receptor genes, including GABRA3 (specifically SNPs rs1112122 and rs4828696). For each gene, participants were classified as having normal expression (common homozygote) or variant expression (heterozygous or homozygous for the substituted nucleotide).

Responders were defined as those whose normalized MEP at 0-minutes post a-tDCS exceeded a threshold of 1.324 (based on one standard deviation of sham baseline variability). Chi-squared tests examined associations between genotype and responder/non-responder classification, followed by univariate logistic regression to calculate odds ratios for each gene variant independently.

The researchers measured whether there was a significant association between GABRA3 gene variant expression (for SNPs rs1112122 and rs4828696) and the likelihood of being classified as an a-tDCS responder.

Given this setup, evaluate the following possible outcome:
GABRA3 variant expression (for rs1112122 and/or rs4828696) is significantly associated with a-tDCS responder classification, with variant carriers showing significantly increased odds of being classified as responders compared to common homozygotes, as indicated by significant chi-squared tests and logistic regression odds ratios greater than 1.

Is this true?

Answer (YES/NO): YES